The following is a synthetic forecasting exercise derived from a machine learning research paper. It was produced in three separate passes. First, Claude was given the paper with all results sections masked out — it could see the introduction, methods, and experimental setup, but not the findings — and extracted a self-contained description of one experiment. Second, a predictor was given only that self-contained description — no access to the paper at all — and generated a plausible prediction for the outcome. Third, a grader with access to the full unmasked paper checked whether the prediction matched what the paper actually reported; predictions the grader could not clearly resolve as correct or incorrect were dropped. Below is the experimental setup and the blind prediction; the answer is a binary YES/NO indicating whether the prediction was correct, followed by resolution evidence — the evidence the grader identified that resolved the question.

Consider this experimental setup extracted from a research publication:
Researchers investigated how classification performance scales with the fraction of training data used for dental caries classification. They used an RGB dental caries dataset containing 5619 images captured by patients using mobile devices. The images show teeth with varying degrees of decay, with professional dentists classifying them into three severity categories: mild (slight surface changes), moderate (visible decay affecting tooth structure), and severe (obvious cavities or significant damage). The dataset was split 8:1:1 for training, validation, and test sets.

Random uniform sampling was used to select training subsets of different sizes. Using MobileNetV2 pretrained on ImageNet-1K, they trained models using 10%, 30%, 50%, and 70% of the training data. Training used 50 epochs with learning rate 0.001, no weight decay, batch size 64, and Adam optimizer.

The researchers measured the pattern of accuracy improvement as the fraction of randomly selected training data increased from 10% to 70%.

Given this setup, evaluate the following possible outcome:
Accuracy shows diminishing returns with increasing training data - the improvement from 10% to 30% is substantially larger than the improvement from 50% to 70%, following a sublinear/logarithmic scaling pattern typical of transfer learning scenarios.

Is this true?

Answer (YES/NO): NO